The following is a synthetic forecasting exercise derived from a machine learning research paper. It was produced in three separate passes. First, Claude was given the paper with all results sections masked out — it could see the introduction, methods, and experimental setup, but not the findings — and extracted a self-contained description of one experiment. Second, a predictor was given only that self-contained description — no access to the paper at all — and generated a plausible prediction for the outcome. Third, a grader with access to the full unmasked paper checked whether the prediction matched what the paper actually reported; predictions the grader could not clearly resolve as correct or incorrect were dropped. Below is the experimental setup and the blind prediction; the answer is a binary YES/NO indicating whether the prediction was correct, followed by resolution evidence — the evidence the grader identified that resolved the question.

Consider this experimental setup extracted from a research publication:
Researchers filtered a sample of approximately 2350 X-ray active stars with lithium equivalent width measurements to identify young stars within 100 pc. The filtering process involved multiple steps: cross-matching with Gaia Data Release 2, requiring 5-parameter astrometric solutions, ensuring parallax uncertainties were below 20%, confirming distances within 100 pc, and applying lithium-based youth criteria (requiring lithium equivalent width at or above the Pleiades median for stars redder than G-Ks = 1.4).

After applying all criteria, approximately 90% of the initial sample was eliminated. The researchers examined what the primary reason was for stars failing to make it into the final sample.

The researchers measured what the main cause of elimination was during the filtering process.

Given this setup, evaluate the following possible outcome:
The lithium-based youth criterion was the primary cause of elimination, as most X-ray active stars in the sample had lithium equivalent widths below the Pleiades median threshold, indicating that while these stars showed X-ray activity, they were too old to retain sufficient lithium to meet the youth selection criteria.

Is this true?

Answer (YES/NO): YES